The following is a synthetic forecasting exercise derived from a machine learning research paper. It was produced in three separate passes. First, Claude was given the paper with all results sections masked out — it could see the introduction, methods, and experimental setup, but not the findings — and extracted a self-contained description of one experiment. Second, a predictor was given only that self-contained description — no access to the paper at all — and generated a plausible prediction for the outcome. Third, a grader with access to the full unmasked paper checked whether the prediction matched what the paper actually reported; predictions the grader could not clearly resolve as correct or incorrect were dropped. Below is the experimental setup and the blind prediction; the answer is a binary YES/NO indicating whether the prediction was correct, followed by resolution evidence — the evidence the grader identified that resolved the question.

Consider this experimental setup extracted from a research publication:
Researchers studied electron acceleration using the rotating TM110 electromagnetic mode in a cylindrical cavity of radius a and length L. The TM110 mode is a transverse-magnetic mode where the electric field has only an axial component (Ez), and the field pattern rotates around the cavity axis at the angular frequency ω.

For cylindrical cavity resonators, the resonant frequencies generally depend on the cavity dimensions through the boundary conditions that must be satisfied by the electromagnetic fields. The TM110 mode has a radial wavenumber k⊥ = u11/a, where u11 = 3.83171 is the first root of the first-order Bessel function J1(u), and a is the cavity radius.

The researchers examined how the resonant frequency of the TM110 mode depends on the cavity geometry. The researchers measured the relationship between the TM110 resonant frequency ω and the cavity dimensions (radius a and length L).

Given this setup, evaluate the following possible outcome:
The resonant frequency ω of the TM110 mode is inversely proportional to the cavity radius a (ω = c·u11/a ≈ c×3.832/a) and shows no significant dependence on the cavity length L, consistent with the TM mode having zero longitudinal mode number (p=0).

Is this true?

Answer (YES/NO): YES